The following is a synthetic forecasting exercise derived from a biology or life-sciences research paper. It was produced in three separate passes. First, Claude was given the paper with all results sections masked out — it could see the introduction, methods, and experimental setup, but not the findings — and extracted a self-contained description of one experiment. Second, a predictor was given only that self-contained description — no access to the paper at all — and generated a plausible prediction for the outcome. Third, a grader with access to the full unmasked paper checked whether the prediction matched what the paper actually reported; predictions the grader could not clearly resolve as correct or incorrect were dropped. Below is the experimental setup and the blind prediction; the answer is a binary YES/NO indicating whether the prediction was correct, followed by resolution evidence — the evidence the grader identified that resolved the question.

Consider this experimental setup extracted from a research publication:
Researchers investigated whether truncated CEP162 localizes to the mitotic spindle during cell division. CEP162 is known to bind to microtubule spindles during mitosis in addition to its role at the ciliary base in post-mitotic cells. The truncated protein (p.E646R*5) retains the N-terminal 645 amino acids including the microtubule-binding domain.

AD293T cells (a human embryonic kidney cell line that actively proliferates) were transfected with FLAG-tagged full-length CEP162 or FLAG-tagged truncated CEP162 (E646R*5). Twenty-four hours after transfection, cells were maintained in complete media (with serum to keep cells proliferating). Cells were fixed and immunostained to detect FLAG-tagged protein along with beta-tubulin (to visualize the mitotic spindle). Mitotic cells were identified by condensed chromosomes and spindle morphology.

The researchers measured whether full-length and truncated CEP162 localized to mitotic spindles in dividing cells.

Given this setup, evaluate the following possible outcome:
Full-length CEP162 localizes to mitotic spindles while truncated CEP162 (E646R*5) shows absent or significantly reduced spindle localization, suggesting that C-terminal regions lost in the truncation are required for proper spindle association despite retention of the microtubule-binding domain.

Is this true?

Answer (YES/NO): NO